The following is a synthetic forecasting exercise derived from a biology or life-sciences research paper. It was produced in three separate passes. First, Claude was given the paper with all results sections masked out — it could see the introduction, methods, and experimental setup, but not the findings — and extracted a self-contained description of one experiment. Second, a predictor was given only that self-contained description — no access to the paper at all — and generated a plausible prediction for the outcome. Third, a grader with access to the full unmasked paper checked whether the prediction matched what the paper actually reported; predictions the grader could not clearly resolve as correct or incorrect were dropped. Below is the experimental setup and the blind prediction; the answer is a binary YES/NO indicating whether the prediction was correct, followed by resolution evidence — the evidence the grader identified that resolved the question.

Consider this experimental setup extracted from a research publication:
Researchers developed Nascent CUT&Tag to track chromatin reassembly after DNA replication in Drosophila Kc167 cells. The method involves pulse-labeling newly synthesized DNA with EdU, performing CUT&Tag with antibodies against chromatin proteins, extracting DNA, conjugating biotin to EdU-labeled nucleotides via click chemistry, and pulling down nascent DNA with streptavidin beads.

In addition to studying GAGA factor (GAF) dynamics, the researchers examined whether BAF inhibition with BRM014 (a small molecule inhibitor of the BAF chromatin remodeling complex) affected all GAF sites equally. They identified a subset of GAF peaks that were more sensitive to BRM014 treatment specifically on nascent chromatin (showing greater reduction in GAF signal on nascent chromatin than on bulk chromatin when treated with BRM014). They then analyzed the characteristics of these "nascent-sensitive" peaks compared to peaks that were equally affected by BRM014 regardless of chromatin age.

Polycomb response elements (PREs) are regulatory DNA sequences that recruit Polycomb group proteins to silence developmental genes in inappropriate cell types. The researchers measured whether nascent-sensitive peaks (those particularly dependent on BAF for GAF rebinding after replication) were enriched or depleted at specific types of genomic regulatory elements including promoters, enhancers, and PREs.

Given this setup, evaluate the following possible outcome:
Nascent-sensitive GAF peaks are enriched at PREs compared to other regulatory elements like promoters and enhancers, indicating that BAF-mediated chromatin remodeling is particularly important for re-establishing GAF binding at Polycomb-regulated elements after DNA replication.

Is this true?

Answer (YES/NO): NO